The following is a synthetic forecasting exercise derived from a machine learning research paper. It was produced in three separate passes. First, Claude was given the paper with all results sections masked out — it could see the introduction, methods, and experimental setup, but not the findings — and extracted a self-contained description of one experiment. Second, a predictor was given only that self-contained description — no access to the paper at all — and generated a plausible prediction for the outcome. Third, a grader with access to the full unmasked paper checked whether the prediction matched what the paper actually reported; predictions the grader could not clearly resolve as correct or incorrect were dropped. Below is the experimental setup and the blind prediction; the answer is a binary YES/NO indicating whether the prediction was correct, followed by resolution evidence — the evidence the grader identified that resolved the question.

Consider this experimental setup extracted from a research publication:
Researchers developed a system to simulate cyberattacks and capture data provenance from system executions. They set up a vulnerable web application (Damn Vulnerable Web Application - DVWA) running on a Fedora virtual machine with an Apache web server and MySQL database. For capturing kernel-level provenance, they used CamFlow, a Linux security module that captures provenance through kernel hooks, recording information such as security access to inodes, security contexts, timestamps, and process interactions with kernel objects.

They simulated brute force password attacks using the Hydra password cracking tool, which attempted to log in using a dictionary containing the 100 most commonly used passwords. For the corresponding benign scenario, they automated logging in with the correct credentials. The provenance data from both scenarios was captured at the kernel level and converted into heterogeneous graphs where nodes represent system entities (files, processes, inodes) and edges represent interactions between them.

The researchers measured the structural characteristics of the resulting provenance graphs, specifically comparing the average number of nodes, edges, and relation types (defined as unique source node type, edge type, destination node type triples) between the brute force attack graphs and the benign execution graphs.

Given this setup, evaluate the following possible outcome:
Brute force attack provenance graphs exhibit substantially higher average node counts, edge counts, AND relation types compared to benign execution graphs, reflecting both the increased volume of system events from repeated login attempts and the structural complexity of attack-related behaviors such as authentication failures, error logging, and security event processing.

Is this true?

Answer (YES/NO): NO